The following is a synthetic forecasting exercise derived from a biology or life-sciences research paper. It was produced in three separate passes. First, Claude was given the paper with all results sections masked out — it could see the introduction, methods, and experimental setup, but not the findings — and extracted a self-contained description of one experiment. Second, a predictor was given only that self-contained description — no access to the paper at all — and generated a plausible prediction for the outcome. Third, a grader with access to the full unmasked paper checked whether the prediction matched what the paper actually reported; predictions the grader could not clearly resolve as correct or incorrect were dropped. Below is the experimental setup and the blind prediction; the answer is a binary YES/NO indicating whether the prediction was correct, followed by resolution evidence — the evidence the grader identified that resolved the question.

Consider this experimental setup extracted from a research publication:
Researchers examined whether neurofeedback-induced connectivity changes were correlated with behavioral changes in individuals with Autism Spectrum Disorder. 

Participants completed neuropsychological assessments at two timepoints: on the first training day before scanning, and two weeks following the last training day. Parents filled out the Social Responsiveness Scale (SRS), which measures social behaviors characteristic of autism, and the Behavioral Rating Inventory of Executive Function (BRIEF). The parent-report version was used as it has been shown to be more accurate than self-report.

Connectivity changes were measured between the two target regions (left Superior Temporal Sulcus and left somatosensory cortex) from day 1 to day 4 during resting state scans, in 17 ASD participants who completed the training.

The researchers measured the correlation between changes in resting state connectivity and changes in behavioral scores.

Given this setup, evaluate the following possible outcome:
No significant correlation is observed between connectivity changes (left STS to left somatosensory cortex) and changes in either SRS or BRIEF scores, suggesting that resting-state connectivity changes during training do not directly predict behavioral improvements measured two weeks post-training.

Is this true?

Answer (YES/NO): NO